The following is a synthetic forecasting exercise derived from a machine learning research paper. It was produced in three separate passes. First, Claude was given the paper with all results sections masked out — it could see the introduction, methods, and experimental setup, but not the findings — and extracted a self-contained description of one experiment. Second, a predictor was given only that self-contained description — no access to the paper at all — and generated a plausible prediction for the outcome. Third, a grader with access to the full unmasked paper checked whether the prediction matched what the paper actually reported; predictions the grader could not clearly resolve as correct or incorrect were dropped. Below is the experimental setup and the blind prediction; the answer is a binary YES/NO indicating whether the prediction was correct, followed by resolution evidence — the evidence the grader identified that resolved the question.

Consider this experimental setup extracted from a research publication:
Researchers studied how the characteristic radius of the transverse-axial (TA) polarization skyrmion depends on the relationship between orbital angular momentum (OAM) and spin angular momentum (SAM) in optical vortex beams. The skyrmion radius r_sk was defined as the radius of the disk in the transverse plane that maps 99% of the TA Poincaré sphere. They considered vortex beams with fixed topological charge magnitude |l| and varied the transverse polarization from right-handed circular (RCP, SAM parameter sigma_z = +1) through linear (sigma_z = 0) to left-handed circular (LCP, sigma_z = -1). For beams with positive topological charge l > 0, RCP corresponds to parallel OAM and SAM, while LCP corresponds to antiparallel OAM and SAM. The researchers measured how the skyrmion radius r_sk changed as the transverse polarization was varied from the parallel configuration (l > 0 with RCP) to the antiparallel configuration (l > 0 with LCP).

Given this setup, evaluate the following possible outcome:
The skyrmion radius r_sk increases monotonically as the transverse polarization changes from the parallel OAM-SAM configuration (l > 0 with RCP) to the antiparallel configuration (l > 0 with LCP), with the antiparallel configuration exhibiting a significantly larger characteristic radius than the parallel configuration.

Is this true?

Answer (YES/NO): NO